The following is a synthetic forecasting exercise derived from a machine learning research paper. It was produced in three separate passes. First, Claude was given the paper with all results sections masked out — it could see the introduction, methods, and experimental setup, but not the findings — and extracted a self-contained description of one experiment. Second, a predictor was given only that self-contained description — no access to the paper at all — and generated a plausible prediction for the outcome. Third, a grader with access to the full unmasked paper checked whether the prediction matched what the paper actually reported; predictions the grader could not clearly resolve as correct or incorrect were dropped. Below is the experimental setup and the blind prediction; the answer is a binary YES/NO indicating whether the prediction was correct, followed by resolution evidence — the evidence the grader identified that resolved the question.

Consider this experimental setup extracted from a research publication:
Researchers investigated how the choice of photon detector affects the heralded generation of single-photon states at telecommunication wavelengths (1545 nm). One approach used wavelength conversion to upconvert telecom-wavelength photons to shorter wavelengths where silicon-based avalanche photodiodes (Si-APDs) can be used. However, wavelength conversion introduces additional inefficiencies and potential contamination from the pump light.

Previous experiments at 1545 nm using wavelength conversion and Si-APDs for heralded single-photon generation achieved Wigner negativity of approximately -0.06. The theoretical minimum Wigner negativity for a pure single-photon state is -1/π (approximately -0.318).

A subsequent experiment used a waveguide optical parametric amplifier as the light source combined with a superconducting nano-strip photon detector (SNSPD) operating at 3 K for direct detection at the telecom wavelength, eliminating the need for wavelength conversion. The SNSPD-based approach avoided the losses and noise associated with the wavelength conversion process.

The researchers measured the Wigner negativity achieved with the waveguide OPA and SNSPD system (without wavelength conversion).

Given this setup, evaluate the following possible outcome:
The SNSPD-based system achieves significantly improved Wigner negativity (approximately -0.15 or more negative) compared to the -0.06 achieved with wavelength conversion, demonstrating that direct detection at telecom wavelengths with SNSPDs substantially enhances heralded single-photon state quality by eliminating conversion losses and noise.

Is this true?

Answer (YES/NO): NO